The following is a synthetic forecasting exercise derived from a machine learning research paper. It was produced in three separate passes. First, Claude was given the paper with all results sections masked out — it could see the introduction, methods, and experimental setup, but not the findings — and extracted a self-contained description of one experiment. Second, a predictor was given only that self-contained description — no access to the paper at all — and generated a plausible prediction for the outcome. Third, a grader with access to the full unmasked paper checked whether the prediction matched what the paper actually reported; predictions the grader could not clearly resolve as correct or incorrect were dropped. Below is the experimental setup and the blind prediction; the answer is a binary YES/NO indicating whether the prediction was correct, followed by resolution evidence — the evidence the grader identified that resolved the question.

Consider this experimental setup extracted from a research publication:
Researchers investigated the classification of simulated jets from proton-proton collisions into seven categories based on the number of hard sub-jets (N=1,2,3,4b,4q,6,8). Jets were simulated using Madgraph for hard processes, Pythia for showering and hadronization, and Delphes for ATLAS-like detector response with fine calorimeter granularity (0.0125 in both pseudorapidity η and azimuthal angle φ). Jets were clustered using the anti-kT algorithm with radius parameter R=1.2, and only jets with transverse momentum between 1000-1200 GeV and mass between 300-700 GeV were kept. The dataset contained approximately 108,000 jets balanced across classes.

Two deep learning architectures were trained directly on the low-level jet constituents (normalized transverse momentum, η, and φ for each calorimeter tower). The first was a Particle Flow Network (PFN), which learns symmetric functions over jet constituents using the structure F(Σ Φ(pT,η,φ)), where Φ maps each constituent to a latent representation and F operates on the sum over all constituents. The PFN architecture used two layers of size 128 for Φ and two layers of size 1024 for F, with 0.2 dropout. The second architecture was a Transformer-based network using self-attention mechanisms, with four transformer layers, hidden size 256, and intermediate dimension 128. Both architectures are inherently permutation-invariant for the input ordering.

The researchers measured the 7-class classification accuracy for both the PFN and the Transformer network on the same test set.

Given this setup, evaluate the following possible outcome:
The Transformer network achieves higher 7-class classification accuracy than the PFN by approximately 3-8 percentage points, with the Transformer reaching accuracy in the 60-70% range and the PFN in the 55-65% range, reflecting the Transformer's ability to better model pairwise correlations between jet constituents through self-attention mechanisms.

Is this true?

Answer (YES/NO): NO